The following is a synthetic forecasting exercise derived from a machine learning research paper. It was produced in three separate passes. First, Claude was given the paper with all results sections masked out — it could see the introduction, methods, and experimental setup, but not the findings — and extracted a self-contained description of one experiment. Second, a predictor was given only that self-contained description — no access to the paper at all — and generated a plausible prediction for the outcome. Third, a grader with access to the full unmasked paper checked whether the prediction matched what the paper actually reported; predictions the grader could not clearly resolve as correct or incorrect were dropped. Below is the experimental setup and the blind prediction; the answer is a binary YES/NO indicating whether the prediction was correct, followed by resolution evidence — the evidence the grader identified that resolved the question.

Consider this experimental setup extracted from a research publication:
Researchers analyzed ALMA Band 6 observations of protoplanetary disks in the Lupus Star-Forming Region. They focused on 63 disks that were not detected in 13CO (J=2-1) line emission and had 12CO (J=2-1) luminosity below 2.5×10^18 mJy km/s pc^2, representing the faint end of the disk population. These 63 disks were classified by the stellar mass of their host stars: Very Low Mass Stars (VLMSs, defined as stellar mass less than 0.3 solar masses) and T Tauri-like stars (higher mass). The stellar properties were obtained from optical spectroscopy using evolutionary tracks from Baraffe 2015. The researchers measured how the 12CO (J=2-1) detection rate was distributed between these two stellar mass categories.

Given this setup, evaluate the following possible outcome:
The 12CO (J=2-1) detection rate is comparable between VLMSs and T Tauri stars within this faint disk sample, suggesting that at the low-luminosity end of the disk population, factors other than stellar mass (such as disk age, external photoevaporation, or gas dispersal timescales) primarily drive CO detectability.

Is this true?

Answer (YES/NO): NO